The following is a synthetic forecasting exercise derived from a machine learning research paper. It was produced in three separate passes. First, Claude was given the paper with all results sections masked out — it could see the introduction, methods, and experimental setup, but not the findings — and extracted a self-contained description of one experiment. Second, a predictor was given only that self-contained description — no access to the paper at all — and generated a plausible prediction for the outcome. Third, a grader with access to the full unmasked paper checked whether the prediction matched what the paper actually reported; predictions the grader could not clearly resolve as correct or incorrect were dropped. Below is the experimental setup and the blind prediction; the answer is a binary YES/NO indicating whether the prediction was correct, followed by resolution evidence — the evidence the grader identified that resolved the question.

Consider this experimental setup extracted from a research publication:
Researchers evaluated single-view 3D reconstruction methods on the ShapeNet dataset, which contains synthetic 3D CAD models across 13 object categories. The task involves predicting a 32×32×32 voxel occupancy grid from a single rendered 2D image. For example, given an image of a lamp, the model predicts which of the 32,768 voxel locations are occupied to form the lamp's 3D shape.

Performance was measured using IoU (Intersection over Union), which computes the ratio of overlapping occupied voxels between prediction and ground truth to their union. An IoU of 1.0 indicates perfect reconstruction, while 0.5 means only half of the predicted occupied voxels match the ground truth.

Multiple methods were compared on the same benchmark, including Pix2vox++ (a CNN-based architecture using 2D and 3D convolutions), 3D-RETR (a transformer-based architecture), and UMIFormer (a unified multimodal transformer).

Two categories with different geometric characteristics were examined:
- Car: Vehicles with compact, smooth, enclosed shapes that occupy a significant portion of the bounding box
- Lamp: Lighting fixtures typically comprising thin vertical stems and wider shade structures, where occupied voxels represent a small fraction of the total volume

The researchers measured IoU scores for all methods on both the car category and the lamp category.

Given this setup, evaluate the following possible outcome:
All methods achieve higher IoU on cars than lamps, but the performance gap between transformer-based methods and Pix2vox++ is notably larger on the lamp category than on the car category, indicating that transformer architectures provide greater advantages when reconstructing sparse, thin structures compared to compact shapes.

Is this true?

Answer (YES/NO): YES